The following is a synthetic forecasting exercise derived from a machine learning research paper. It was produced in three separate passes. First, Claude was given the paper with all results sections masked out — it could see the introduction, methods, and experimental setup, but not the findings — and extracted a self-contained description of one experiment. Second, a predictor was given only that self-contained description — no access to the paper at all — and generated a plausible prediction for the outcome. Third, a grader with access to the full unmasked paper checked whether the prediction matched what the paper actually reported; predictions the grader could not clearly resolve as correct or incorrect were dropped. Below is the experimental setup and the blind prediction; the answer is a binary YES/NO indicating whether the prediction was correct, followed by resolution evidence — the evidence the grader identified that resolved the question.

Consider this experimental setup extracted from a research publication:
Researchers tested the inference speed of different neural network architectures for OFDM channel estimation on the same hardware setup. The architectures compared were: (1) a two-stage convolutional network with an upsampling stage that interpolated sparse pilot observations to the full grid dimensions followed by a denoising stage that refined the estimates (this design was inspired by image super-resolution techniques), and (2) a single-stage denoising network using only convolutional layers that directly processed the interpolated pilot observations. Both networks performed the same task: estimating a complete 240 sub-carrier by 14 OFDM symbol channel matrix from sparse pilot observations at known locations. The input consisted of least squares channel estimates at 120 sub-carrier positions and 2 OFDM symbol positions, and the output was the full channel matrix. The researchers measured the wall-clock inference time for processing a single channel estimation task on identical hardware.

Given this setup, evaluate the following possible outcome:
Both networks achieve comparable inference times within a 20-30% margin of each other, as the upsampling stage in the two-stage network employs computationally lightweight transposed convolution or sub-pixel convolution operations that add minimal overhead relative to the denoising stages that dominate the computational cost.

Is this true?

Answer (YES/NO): NO